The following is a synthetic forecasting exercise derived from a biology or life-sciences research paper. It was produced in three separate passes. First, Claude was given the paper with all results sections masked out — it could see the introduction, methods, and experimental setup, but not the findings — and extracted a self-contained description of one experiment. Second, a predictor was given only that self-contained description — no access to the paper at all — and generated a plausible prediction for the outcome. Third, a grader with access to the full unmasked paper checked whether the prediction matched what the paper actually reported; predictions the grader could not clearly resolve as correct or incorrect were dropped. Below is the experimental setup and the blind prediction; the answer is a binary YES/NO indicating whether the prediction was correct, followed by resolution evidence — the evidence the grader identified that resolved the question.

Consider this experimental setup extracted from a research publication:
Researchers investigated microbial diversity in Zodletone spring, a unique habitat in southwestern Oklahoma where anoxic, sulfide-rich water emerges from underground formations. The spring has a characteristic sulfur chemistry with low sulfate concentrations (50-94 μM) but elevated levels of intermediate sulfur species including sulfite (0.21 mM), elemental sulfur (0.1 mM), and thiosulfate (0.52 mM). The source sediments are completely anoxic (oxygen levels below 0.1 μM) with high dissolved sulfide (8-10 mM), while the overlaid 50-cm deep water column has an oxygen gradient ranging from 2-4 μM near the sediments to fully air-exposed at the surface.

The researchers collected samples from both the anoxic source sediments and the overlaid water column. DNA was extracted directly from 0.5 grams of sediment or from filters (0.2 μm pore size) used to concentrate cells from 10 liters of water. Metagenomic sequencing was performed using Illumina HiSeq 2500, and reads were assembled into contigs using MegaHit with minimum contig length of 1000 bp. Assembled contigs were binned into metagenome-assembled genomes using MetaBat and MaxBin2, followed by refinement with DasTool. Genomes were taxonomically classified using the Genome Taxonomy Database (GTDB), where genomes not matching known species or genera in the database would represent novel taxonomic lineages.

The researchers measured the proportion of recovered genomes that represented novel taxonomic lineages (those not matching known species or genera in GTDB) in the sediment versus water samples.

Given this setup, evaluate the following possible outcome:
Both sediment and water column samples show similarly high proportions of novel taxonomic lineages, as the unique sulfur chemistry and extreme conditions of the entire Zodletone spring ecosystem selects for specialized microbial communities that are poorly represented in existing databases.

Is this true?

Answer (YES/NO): NO